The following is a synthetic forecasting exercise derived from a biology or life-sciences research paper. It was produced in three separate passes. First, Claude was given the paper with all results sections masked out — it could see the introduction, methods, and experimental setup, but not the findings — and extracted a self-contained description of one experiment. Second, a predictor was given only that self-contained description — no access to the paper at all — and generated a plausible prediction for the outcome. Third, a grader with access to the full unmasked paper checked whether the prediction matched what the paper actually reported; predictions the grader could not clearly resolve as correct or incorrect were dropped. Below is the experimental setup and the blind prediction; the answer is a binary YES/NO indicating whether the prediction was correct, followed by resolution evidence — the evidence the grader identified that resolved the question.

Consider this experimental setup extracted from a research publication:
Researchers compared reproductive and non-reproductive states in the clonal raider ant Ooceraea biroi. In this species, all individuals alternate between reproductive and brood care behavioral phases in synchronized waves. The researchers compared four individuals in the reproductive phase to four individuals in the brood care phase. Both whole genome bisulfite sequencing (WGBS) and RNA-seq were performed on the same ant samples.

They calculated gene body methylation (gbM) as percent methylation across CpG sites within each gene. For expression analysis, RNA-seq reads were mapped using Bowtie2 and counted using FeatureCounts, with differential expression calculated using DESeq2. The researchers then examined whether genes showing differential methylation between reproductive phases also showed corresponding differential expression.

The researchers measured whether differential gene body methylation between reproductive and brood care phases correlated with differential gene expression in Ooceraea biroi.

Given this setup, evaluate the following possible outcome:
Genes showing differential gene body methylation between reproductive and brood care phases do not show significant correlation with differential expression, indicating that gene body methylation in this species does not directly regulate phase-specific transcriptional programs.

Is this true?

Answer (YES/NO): YES